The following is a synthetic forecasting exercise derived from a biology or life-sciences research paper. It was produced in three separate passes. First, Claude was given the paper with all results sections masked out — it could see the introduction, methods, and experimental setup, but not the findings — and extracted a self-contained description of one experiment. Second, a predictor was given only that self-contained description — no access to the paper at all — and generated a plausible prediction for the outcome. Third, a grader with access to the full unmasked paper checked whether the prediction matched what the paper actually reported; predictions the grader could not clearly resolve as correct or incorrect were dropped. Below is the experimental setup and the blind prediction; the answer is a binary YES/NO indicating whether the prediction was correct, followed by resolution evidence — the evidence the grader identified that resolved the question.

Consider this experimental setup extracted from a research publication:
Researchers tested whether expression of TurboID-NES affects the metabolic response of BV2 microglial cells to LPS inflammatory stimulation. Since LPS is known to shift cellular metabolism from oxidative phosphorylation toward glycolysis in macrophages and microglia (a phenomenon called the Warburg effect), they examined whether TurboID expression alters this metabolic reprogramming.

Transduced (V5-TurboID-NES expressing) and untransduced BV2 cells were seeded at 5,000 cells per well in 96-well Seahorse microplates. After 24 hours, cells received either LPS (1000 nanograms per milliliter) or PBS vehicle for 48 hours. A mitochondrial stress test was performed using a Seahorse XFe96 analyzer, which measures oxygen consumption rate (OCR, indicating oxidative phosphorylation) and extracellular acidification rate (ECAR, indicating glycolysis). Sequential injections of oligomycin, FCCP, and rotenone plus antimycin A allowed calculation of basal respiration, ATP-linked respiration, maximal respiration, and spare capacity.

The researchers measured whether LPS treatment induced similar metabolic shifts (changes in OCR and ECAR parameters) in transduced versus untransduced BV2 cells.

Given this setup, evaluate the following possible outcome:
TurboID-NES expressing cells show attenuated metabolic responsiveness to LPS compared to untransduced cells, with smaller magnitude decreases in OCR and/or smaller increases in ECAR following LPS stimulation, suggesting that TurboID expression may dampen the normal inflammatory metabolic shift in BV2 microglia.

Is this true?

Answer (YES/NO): NO